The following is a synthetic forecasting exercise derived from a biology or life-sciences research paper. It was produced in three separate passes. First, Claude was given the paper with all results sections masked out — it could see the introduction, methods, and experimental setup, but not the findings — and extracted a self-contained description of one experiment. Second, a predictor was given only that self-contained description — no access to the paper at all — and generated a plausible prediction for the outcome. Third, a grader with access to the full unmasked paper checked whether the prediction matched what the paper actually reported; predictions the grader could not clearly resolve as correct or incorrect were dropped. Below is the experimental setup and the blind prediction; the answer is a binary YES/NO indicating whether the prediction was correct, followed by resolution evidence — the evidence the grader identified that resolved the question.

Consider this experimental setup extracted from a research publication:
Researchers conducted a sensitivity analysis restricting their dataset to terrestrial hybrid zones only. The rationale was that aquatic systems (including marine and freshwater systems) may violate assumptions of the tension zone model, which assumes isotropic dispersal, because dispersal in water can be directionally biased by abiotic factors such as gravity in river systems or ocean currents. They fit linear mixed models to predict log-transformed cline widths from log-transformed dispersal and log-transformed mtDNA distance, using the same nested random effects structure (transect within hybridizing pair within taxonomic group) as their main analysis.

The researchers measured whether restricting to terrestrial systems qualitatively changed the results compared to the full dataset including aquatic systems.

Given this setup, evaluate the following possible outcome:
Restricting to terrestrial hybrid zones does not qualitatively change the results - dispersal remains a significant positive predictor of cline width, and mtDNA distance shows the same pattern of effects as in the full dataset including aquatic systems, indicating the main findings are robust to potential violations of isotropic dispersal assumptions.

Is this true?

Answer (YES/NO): YES